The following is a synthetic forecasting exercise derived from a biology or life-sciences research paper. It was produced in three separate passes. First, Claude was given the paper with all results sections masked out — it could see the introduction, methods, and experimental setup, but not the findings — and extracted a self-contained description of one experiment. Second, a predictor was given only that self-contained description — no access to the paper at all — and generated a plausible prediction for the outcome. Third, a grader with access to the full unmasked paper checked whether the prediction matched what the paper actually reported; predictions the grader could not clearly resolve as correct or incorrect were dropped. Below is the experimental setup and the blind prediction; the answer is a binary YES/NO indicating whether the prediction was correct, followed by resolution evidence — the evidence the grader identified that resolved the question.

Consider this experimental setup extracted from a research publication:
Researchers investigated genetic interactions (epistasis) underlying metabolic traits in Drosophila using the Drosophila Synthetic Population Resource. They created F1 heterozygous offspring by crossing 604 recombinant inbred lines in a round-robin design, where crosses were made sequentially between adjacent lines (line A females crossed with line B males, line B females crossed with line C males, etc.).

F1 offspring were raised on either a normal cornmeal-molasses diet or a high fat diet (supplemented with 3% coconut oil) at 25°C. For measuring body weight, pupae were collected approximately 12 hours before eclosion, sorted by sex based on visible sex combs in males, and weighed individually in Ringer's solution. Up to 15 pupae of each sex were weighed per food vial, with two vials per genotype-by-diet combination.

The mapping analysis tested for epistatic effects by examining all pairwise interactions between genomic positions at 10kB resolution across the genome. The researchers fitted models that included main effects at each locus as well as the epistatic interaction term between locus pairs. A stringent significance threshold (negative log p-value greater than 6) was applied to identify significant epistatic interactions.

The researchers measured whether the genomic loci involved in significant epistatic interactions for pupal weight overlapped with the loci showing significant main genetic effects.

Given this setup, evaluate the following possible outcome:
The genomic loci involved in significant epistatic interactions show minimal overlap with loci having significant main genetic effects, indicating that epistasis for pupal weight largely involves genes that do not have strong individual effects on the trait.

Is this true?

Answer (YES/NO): YES